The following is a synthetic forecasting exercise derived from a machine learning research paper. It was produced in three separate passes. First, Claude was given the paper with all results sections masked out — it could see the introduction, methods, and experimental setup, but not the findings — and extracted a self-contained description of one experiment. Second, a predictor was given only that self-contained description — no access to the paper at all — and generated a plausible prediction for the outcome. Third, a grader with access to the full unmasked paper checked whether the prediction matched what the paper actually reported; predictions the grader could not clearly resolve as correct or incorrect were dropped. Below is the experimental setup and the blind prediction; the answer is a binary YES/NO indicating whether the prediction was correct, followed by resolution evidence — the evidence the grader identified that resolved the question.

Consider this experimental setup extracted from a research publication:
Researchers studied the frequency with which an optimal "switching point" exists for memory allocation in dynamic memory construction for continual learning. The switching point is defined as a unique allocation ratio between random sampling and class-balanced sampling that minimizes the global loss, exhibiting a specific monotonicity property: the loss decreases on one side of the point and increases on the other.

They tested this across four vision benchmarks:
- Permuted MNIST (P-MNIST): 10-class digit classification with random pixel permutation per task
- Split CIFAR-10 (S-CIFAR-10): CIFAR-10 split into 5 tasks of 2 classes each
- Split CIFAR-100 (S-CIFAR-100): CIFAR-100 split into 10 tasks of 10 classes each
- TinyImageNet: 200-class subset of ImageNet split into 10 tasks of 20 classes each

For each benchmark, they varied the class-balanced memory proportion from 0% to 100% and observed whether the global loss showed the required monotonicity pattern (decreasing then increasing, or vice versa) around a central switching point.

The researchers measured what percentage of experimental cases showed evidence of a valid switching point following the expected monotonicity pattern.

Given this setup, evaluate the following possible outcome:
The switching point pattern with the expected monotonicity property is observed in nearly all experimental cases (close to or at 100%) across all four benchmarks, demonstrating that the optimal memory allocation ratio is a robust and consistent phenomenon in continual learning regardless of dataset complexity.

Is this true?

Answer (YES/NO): NO